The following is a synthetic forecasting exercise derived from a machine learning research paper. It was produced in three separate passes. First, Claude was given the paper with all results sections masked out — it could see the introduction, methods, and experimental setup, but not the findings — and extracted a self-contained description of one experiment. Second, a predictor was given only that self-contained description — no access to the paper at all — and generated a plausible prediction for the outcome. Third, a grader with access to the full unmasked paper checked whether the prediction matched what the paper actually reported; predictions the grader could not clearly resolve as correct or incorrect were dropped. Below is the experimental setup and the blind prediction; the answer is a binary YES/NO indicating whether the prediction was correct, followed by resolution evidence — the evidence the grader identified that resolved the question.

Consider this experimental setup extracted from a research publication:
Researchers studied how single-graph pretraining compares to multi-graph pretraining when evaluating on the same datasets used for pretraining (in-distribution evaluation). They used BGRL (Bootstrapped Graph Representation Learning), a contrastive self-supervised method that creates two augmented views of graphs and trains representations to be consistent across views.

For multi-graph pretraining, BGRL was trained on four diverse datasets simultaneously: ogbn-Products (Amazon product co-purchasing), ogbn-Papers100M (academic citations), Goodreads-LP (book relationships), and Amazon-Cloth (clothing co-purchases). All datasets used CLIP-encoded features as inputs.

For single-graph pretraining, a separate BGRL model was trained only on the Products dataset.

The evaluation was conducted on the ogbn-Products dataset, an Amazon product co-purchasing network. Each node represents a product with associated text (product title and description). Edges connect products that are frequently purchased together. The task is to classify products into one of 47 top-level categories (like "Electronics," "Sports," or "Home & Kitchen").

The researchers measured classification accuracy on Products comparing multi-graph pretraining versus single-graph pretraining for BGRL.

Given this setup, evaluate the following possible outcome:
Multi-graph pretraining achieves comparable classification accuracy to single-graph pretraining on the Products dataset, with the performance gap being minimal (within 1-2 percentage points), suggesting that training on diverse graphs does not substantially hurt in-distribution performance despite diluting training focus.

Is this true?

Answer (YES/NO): NO